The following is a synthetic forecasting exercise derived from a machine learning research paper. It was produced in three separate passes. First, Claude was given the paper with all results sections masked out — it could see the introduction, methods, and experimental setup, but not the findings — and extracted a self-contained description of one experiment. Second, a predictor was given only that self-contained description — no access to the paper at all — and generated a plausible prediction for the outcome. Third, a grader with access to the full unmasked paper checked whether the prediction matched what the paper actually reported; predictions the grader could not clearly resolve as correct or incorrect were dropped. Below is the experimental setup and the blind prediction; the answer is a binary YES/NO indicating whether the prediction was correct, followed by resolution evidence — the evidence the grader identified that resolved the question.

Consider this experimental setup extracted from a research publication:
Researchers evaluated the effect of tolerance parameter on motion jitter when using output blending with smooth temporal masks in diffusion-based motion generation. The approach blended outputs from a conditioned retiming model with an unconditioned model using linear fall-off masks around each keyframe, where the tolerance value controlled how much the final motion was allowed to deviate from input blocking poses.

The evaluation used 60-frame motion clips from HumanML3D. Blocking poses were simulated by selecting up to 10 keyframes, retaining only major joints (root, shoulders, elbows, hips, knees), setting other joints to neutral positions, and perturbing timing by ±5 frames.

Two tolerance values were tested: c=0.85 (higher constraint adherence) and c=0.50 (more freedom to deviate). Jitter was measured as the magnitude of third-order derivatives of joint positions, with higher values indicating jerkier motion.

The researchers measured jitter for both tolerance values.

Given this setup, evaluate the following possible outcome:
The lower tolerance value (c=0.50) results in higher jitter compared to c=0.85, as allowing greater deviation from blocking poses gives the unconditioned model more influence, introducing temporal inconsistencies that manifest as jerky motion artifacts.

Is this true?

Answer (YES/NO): NO